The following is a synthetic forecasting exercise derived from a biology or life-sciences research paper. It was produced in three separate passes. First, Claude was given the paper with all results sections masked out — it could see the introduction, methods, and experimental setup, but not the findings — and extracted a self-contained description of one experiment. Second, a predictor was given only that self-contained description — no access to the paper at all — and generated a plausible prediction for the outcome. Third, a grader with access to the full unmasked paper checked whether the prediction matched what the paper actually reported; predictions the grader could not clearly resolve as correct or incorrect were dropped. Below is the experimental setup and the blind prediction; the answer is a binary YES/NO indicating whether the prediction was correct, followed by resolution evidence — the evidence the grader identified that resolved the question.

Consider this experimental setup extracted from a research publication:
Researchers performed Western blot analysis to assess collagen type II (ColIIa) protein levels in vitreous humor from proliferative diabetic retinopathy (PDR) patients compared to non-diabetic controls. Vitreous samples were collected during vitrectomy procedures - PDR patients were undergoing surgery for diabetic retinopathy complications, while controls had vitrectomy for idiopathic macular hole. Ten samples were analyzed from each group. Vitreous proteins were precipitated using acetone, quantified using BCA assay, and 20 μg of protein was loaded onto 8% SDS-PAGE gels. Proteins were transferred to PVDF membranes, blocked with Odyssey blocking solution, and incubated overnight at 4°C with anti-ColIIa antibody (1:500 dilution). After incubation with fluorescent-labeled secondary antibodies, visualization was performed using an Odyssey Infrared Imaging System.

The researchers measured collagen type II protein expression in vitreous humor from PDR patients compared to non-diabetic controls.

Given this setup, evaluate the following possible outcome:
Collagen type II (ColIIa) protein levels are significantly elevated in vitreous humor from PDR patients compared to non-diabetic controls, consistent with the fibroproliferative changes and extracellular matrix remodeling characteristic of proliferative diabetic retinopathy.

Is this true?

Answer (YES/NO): YES